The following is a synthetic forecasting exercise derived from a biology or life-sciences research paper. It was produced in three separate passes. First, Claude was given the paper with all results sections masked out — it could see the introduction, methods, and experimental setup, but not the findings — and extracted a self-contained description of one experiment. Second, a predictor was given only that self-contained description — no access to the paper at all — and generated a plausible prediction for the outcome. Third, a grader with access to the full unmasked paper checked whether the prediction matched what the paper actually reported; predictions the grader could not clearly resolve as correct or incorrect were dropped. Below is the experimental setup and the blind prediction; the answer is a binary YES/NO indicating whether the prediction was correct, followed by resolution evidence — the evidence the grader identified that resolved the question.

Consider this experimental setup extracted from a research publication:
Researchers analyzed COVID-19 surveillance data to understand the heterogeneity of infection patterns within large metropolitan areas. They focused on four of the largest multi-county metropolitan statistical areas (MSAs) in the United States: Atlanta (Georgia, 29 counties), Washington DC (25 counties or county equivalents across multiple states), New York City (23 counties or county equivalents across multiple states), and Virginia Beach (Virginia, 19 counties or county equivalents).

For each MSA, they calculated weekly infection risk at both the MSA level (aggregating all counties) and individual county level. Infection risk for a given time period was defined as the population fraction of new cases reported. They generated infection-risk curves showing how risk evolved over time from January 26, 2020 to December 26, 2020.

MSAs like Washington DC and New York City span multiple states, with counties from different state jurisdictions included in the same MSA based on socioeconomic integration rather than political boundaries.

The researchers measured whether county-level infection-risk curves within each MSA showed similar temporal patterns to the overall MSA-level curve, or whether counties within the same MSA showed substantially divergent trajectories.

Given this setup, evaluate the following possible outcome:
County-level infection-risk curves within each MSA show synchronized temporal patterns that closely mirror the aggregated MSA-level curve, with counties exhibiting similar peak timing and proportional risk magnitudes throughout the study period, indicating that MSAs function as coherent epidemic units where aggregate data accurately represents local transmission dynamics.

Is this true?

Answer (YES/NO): YES